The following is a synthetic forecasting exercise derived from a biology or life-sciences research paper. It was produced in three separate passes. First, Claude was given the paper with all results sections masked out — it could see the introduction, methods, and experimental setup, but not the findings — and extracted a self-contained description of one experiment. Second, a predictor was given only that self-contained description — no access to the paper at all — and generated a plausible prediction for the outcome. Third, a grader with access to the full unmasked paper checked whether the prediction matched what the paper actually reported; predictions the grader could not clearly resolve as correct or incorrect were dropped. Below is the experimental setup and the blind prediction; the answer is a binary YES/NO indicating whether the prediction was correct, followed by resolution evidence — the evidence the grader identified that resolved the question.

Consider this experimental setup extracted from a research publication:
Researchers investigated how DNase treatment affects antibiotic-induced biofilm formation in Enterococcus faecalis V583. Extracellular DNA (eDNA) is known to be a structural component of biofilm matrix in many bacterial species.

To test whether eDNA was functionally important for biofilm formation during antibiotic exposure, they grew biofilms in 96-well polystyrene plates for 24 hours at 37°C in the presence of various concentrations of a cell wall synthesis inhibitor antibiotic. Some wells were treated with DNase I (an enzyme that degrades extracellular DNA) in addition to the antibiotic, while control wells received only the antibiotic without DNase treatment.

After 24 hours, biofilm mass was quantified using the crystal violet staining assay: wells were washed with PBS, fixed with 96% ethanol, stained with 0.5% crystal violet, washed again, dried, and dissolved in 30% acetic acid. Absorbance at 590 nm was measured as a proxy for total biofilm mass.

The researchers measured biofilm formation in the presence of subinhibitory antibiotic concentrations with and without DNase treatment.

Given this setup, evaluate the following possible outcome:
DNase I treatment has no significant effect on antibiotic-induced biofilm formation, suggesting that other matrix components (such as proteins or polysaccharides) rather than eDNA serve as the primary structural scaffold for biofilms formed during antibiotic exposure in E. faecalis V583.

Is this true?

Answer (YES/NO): NO